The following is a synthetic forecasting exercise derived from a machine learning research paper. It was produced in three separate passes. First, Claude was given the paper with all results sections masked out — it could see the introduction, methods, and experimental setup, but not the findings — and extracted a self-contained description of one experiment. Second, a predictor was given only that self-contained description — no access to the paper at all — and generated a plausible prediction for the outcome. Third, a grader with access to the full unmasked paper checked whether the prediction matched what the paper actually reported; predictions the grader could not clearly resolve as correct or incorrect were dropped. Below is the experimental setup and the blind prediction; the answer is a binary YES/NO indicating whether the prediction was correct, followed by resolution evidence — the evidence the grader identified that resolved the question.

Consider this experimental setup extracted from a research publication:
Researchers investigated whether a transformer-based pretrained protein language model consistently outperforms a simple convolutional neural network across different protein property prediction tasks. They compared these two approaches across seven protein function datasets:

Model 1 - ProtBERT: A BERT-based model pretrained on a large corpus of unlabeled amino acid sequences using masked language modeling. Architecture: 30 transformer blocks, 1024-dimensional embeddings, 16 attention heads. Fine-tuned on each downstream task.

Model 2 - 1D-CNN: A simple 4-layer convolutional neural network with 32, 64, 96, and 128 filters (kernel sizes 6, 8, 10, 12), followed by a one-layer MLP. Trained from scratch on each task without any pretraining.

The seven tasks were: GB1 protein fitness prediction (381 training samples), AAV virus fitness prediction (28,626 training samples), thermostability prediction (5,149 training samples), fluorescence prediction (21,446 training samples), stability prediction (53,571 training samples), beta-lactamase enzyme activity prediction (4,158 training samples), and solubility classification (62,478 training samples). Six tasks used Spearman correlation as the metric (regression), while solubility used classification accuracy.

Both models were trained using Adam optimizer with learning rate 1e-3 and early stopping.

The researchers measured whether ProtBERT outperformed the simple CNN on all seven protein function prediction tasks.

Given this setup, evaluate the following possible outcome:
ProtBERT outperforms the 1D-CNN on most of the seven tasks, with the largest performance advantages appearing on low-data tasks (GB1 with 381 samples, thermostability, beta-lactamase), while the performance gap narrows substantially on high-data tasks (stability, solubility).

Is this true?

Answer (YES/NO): NO